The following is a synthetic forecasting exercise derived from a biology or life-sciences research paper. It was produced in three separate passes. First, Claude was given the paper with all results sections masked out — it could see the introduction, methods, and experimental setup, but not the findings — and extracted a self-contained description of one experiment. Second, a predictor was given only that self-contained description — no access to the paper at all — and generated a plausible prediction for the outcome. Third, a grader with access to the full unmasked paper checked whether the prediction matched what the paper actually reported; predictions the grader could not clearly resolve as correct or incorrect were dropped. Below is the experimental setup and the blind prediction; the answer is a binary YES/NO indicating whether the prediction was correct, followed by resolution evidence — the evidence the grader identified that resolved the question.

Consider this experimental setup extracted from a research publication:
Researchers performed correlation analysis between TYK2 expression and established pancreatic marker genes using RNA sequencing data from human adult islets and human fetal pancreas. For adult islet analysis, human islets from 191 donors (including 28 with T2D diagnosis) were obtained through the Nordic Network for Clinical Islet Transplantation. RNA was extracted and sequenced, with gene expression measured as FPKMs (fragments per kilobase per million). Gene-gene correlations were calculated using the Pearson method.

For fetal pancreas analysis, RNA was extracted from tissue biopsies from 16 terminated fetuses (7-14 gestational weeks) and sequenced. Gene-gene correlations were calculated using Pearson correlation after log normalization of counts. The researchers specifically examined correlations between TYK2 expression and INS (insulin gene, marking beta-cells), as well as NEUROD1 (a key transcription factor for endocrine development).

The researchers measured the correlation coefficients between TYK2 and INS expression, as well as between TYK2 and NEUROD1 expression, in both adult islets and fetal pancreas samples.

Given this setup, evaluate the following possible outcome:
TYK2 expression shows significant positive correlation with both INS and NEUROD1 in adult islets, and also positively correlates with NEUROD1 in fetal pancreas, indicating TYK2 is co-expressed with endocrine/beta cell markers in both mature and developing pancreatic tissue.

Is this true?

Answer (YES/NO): NO